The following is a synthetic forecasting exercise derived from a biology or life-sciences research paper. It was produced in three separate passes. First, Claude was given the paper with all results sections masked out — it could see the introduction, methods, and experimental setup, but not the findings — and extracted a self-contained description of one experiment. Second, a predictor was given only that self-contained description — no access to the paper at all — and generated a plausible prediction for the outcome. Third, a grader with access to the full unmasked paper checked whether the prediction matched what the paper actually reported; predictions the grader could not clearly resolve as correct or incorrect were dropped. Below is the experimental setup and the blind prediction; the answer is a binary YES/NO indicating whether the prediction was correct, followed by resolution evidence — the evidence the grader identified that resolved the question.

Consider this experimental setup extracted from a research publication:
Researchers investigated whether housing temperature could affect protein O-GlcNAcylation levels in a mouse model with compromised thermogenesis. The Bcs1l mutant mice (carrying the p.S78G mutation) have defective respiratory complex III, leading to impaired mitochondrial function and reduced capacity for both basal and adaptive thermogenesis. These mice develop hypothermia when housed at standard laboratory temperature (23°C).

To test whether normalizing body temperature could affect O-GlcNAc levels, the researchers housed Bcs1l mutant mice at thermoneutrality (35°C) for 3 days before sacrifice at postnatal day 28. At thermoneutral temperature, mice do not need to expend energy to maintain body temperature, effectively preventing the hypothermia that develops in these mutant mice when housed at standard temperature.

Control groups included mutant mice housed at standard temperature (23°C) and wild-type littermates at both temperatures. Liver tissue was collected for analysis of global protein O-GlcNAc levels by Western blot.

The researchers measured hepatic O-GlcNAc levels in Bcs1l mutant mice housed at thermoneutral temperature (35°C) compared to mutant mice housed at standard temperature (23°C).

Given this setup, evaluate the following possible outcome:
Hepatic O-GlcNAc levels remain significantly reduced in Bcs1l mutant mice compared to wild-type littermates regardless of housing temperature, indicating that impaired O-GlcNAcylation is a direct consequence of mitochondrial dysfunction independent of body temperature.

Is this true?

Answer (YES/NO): NO